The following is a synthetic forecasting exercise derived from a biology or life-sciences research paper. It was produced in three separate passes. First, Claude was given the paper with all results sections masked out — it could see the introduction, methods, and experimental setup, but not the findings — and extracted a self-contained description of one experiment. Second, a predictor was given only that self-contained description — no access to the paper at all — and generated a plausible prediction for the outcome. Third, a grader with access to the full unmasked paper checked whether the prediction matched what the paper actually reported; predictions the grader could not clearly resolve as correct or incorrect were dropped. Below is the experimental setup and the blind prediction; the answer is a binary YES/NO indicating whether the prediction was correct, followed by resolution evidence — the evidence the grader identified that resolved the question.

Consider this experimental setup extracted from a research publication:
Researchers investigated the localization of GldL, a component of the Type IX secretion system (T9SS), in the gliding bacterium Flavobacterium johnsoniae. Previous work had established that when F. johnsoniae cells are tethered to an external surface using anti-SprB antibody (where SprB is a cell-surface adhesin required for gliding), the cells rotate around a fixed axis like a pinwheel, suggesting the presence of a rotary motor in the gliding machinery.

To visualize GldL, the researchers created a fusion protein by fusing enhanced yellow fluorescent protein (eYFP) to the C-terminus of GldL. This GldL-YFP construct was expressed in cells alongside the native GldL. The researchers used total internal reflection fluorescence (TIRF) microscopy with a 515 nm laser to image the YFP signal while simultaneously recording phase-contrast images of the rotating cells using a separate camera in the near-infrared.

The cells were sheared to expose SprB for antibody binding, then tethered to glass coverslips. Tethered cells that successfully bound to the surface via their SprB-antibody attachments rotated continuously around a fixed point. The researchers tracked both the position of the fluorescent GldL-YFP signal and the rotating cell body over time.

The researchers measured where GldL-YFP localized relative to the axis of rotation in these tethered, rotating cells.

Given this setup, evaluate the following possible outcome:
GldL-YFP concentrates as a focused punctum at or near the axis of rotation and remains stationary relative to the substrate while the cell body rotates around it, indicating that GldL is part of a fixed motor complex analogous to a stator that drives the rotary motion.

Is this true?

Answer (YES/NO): NO